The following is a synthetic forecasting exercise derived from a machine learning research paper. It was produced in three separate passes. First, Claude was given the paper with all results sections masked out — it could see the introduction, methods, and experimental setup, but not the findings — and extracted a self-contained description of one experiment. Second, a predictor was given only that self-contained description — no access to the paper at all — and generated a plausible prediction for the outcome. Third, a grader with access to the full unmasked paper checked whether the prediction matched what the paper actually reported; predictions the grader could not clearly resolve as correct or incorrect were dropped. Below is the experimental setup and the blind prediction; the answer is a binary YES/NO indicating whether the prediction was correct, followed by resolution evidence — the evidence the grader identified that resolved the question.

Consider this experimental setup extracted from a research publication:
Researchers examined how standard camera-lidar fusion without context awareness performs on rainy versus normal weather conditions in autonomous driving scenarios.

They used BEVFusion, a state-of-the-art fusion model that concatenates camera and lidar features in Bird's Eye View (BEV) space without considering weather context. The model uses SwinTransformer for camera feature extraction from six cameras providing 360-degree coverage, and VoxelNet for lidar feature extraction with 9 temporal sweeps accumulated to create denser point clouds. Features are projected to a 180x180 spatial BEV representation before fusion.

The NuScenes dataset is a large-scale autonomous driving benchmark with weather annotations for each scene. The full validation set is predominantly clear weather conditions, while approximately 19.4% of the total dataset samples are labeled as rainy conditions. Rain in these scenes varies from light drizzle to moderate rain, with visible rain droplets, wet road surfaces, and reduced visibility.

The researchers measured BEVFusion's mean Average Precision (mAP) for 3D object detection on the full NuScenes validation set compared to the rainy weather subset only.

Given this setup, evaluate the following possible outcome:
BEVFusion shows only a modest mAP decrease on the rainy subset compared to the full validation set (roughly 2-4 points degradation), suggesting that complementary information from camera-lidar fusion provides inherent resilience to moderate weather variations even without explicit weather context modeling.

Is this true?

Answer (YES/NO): NO